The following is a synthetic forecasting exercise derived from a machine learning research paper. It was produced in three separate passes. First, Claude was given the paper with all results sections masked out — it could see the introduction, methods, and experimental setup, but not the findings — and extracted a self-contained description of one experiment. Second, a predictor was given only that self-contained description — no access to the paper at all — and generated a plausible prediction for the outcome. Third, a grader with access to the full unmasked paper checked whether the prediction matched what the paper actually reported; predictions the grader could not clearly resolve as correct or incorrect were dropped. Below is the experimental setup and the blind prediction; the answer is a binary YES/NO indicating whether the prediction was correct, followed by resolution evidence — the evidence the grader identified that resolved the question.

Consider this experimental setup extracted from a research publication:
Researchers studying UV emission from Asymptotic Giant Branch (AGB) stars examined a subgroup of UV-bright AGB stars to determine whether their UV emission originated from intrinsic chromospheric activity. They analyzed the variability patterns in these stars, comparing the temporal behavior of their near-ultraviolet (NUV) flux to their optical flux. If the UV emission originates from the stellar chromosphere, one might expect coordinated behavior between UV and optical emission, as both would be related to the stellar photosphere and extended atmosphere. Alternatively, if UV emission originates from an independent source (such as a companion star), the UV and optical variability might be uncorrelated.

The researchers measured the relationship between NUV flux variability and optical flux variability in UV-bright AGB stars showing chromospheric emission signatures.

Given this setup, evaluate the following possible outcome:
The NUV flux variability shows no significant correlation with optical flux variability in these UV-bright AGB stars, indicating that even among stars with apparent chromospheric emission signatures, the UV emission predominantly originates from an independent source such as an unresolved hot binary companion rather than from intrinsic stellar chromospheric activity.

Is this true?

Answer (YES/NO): NO